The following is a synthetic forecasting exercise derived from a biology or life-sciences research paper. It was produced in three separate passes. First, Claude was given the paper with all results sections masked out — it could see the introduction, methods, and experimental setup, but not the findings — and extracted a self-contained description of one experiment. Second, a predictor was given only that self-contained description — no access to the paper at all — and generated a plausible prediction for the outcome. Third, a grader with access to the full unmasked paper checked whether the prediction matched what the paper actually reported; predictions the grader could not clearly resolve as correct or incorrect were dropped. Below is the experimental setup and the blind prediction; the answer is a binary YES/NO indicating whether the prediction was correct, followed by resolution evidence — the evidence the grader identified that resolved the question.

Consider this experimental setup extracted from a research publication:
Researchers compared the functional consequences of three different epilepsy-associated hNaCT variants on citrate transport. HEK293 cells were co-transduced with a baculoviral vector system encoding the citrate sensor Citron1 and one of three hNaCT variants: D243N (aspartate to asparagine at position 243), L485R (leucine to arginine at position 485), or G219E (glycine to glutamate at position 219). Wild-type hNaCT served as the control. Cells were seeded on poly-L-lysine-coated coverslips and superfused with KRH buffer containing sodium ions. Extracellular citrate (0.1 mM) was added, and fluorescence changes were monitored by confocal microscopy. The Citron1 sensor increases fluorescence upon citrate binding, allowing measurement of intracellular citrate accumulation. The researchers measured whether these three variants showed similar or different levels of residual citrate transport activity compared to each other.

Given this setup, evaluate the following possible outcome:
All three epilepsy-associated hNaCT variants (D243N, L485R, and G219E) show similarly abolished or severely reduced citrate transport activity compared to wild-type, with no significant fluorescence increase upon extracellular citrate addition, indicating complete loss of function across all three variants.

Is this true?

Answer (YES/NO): NO